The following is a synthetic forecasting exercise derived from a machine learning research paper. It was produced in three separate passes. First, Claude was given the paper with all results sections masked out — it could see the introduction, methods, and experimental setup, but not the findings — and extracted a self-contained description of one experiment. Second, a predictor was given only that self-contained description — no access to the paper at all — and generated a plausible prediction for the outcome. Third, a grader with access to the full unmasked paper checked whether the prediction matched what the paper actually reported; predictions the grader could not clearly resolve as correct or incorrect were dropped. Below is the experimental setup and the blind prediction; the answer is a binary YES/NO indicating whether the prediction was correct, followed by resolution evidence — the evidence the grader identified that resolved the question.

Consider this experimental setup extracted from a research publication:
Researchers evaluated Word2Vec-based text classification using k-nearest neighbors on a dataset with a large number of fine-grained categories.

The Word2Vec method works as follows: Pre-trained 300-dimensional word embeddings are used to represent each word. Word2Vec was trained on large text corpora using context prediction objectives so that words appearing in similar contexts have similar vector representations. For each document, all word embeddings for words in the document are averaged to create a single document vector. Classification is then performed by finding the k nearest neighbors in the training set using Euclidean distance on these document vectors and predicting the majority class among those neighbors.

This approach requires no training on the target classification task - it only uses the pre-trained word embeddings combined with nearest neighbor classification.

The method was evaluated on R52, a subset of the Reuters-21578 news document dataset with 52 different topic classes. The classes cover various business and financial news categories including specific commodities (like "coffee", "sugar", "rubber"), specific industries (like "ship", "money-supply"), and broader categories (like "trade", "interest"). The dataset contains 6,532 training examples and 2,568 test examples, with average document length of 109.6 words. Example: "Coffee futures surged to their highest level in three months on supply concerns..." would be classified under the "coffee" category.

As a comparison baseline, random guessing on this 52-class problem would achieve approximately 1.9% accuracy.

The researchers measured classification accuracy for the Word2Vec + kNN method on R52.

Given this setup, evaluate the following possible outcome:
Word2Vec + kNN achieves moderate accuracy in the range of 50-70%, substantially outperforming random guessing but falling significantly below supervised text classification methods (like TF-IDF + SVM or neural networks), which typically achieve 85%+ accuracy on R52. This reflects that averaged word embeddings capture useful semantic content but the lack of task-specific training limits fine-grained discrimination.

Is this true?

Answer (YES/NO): NO